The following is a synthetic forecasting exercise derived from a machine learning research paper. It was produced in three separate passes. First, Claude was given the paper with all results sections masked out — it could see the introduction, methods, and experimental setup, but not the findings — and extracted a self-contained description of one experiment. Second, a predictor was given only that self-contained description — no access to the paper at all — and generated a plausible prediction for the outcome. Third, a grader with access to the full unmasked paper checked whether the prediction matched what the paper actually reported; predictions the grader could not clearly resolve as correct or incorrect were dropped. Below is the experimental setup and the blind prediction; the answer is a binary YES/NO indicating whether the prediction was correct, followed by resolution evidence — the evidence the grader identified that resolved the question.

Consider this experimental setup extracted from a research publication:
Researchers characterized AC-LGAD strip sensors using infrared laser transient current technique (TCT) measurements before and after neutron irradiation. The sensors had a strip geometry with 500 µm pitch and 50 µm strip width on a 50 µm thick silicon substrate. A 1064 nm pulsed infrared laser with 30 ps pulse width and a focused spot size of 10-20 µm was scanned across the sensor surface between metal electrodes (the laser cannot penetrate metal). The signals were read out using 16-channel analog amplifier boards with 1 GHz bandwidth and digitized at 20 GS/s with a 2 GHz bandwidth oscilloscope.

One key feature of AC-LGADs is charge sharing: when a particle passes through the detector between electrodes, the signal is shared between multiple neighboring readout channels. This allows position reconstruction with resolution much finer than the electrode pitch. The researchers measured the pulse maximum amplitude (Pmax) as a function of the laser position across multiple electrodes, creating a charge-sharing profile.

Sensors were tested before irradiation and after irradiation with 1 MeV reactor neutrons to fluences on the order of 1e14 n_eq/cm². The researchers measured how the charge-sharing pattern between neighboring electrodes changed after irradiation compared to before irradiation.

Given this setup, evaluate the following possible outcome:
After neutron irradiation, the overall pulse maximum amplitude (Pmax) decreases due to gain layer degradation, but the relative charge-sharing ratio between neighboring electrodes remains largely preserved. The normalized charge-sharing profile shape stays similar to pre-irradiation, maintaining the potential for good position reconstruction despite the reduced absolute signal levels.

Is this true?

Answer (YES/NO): YES